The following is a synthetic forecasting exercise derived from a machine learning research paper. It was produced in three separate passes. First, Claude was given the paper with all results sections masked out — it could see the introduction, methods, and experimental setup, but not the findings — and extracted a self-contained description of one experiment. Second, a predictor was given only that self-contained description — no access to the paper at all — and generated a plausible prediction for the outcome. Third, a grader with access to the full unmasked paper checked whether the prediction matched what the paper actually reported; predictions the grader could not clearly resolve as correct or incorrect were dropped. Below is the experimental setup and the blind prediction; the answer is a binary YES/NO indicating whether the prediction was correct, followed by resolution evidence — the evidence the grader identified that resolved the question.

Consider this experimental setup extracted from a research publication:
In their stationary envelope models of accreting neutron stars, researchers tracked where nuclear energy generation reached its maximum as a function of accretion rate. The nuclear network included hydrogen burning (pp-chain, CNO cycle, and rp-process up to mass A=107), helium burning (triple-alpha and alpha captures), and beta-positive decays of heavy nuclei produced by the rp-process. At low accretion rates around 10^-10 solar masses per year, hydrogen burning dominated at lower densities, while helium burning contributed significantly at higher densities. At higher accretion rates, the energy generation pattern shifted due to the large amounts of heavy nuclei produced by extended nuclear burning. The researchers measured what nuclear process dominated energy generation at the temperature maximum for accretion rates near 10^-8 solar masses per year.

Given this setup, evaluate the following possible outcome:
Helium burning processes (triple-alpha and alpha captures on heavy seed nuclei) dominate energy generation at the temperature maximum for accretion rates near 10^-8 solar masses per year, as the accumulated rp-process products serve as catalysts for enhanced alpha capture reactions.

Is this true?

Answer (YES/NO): NO